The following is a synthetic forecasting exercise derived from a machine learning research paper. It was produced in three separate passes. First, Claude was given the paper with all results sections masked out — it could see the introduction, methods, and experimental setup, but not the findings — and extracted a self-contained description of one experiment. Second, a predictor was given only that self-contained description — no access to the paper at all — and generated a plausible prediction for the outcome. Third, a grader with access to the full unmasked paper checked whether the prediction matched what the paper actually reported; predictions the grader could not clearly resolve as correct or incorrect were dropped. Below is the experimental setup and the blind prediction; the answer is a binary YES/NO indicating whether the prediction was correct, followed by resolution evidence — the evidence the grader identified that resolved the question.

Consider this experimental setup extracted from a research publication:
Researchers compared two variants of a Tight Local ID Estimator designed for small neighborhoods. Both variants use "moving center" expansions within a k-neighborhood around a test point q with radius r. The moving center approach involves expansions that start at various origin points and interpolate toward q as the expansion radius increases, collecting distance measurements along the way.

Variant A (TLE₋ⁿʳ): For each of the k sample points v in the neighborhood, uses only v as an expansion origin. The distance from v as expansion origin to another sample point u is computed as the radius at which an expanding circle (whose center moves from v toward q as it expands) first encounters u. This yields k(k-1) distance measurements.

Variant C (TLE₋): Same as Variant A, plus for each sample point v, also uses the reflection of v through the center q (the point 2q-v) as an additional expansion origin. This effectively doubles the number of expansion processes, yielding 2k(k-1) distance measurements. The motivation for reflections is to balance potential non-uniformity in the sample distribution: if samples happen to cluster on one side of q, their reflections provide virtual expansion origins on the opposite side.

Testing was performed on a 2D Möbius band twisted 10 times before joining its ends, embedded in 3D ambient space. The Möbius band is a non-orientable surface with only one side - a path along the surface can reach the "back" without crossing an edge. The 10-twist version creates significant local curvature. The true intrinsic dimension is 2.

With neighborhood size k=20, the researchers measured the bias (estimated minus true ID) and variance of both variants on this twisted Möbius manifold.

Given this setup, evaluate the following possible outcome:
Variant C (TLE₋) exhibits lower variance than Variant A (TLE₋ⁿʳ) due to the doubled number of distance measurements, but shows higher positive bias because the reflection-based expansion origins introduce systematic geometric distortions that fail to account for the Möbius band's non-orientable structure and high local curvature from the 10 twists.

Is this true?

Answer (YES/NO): NO